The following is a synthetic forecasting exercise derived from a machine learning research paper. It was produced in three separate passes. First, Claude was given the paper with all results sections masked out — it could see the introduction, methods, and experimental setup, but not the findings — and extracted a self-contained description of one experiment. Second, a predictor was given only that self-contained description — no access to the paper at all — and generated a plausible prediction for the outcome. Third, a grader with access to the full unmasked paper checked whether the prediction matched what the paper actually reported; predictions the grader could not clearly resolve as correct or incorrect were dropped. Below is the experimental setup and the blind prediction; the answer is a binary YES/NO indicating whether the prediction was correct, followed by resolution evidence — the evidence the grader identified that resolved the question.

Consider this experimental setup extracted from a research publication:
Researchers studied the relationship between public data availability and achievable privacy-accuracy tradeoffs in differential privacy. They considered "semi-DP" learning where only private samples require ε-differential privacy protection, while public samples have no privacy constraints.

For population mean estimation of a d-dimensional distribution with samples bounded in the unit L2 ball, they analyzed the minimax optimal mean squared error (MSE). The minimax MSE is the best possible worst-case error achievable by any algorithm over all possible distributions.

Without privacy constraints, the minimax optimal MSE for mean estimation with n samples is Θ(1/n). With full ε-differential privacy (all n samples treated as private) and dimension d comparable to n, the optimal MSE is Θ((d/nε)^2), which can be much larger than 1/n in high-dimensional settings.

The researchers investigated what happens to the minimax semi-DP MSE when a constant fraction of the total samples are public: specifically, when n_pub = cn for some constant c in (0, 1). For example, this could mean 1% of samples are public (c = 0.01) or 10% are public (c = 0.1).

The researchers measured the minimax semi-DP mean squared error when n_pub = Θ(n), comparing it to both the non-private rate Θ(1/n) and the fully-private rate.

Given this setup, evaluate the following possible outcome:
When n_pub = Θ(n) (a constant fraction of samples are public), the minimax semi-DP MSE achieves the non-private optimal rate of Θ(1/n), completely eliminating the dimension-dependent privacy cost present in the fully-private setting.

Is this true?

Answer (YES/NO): YES